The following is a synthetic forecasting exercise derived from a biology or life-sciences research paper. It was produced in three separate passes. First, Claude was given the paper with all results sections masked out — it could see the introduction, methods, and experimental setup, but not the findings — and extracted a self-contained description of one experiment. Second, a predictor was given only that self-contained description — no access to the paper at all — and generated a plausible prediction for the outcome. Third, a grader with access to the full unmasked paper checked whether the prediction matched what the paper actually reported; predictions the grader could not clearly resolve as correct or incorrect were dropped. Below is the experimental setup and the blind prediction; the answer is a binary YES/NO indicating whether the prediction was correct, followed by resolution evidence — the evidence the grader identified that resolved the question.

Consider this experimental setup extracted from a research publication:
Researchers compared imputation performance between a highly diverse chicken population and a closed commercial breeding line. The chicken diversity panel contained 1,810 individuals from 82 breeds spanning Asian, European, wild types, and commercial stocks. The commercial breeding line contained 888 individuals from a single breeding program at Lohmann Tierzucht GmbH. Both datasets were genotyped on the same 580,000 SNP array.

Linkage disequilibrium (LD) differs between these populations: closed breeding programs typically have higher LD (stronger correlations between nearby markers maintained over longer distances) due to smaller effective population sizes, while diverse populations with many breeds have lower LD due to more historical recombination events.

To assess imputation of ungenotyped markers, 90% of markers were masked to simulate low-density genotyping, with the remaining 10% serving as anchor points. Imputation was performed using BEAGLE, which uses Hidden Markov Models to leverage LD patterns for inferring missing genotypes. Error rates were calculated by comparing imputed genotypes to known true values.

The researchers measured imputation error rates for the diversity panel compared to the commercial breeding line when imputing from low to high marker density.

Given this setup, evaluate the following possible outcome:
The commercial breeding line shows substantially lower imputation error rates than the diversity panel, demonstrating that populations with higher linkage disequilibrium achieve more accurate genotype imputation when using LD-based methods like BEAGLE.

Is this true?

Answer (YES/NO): YES